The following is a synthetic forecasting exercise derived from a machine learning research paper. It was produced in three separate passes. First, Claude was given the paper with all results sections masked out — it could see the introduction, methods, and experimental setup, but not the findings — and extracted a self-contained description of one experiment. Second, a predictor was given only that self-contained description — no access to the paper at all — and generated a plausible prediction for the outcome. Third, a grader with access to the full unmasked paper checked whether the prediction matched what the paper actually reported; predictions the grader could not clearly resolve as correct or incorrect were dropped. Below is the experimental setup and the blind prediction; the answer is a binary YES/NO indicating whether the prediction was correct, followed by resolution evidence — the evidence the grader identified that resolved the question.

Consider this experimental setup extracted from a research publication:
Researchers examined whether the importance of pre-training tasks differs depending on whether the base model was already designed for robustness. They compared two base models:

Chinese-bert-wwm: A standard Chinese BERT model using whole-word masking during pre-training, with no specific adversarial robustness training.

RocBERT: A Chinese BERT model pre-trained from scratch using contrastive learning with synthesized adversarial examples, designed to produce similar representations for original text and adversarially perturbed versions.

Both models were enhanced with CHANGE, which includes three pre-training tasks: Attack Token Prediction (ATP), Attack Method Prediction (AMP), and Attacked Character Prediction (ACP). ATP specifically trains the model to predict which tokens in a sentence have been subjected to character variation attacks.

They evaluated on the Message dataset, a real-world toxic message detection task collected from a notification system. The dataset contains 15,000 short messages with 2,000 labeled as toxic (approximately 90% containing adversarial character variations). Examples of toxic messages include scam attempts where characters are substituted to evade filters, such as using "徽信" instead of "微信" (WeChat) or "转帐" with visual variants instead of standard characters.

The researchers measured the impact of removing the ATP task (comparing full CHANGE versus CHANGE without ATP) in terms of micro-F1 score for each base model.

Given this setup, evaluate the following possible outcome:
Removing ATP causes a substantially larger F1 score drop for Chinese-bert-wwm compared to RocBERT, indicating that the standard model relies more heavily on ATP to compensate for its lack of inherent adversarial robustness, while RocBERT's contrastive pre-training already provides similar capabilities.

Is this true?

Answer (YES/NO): NO